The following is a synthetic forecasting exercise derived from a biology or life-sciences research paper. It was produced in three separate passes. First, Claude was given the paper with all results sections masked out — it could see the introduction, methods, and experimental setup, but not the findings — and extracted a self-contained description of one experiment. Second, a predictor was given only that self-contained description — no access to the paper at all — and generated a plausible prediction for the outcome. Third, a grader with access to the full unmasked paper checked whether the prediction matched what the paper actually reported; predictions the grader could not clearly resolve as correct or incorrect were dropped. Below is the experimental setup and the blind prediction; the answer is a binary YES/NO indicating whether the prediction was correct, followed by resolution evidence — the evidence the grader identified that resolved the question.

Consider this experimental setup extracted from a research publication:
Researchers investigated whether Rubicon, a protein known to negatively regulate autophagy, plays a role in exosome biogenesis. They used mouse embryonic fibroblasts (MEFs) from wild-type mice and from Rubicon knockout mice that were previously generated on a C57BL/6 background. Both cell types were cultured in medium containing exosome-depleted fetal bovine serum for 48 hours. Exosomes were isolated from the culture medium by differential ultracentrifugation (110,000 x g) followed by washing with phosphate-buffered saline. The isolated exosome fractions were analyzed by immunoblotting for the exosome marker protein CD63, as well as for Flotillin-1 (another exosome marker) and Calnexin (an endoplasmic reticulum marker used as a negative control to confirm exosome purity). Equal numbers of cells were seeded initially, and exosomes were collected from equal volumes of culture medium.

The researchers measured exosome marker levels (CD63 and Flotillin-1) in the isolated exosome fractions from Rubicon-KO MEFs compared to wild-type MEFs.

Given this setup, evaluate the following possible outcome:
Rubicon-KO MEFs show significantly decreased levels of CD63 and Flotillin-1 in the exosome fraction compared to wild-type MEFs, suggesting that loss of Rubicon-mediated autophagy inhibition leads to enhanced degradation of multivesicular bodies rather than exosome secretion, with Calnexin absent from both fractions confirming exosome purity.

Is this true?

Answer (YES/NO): NO